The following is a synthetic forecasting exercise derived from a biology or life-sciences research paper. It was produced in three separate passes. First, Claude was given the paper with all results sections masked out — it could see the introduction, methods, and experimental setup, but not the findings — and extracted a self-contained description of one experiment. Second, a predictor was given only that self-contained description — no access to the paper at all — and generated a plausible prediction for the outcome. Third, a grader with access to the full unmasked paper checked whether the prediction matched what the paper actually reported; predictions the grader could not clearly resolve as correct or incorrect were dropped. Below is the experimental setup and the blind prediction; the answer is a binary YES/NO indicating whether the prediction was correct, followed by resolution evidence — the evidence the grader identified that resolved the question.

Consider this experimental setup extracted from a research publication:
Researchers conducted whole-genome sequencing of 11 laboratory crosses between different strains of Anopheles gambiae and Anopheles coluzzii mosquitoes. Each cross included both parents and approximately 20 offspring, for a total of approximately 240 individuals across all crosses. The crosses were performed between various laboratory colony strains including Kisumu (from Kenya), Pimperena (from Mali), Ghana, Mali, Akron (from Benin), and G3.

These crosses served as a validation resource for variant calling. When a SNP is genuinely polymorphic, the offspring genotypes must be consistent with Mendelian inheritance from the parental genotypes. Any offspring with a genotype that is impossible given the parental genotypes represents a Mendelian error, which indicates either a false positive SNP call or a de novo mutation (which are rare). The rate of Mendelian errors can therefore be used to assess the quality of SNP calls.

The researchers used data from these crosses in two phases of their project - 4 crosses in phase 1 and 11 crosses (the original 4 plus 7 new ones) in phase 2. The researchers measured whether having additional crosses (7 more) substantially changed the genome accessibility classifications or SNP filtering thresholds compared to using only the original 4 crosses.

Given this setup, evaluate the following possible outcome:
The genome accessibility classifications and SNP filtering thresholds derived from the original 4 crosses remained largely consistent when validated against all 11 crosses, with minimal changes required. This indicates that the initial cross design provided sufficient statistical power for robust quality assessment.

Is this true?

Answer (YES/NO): YES